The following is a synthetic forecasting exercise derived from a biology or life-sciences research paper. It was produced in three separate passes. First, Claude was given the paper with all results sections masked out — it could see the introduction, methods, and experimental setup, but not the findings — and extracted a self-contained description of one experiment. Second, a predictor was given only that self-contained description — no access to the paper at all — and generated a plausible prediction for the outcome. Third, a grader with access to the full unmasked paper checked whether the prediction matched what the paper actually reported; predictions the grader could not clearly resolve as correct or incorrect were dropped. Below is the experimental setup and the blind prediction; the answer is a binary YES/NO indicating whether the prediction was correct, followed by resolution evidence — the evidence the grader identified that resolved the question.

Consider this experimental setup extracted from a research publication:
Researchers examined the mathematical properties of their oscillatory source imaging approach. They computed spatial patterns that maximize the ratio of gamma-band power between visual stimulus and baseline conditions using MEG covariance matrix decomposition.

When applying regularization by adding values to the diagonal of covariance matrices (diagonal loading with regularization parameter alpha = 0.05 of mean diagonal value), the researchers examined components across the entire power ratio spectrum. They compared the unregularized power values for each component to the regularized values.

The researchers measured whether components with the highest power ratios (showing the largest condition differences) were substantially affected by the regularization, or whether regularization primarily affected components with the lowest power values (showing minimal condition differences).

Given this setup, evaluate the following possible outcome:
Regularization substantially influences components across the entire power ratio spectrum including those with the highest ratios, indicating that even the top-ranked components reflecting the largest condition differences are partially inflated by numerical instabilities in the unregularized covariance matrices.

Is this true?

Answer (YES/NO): NO